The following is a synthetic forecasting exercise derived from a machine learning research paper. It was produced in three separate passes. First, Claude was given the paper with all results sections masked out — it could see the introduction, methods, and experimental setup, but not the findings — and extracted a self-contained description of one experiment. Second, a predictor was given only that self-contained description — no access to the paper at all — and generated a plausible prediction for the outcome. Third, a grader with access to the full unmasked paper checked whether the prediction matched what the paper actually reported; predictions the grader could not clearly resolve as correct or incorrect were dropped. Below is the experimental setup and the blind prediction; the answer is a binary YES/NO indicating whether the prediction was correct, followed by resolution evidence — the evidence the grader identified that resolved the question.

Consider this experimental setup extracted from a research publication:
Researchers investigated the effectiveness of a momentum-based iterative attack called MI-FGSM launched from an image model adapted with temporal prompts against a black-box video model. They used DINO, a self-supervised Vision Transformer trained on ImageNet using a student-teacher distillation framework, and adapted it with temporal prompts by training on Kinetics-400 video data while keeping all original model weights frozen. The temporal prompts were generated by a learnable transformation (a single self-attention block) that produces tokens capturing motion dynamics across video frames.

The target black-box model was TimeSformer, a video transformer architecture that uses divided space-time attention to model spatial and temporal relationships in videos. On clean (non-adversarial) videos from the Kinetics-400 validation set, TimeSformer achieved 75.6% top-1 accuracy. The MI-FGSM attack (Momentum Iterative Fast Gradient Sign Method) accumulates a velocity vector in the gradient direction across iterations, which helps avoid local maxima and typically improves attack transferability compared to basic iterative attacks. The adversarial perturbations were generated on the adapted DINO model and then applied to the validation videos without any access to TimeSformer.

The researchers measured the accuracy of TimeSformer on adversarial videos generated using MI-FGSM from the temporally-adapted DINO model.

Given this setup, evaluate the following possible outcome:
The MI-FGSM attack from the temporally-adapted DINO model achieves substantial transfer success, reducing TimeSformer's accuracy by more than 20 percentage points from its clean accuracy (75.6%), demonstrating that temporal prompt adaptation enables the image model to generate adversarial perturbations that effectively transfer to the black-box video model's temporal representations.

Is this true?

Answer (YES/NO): YES